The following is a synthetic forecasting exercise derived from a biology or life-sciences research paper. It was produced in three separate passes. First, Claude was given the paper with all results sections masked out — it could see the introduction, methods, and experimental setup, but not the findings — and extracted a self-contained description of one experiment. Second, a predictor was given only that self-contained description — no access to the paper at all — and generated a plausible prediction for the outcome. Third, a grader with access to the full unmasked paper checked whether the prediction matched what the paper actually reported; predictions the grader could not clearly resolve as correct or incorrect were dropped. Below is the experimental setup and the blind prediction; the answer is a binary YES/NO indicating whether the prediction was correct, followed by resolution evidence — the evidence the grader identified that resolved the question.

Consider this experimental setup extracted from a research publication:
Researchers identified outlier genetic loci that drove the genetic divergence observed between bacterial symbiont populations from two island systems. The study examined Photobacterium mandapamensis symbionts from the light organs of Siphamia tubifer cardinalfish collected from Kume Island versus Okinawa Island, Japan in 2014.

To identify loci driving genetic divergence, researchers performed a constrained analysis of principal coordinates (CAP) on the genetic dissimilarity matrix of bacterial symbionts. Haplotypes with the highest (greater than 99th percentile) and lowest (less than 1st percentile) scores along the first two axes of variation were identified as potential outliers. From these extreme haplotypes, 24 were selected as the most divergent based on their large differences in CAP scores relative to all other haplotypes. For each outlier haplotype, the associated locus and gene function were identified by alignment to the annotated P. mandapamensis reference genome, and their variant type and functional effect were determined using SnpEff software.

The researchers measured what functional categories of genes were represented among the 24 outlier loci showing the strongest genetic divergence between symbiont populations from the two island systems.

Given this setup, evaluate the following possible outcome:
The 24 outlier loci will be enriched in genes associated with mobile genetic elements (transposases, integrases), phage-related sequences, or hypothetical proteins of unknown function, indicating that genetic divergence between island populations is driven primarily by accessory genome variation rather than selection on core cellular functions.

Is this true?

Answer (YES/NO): NO